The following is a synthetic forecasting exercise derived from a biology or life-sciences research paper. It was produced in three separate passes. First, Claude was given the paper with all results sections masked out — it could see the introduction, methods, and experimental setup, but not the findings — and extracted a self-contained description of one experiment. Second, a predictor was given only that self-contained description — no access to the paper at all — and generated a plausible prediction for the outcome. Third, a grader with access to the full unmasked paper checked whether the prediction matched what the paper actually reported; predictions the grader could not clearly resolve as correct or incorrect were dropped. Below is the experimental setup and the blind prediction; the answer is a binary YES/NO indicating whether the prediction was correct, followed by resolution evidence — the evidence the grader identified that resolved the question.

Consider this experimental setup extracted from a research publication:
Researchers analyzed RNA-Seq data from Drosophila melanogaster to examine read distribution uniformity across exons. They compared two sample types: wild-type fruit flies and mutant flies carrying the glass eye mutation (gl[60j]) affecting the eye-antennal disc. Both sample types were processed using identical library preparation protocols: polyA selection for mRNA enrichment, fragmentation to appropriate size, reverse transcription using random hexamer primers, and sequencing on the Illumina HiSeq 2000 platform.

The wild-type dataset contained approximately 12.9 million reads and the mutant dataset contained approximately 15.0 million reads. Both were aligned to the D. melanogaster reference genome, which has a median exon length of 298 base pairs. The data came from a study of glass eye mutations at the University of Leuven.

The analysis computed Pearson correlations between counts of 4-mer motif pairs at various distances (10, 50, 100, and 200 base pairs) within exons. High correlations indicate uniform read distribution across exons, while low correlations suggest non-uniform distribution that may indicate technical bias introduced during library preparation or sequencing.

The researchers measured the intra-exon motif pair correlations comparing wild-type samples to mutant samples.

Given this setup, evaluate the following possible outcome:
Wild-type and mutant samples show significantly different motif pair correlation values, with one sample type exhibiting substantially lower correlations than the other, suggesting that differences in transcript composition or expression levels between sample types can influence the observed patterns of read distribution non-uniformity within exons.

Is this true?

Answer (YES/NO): NO